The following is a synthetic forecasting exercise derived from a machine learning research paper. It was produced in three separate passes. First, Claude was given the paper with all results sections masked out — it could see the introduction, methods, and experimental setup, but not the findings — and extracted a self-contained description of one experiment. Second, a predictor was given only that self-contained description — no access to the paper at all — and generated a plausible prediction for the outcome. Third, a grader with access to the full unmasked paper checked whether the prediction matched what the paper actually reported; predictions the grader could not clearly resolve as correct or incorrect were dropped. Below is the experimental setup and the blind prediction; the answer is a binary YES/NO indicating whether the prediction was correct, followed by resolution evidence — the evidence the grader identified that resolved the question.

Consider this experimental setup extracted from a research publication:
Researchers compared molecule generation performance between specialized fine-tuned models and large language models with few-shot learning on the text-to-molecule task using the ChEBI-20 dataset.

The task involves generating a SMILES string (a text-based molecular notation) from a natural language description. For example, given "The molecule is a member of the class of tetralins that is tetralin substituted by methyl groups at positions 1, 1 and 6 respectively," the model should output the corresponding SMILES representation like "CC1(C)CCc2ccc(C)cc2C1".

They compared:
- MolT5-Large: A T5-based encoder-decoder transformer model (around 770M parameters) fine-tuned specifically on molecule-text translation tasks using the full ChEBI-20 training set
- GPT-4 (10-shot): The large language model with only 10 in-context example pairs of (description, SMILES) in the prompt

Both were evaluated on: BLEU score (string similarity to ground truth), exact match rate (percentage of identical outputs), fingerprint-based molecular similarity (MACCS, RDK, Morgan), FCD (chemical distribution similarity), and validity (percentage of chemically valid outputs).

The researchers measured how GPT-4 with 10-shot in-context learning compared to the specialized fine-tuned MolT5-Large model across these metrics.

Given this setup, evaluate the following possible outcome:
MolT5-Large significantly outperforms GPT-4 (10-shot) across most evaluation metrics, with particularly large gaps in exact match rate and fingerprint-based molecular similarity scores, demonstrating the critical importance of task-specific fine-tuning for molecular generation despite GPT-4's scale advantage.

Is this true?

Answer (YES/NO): NO